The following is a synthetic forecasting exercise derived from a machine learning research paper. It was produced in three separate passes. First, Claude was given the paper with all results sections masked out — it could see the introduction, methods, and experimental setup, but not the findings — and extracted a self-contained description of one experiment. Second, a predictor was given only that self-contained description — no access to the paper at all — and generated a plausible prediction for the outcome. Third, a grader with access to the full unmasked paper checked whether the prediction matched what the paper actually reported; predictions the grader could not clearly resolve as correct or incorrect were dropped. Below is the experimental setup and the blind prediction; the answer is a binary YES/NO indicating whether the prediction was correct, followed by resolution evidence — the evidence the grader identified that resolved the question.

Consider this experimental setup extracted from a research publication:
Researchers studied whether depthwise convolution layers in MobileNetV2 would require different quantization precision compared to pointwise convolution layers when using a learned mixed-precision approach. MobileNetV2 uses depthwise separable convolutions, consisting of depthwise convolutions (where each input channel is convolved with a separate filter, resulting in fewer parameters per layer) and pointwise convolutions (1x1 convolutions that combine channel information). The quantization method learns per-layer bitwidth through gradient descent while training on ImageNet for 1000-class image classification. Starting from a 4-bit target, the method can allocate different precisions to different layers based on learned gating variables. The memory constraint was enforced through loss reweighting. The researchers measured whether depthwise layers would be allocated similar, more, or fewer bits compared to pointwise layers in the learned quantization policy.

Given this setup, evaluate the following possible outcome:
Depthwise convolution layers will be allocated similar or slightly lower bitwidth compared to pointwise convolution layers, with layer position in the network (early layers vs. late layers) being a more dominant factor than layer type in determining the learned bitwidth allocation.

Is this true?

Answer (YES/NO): NO